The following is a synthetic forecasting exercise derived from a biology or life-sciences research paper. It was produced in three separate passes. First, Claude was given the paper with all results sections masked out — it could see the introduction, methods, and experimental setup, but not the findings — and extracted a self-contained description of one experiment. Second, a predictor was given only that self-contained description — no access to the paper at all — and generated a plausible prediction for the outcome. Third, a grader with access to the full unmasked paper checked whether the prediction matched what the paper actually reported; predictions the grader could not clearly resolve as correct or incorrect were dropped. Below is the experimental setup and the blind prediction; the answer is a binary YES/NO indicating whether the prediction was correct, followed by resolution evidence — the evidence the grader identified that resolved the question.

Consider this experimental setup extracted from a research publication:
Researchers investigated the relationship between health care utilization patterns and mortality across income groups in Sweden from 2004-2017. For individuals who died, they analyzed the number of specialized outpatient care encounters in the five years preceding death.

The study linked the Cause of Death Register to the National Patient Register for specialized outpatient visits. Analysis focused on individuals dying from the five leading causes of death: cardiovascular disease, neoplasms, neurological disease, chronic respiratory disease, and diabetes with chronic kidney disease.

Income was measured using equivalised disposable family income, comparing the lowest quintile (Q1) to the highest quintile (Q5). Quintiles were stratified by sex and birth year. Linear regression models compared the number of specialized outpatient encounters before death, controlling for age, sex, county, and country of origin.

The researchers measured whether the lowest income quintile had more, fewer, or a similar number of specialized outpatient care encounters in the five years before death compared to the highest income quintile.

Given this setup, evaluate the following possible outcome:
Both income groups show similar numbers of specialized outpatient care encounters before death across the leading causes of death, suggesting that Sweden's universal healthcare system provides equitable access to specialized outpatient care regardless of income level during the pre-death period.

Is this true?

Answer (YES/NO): NO